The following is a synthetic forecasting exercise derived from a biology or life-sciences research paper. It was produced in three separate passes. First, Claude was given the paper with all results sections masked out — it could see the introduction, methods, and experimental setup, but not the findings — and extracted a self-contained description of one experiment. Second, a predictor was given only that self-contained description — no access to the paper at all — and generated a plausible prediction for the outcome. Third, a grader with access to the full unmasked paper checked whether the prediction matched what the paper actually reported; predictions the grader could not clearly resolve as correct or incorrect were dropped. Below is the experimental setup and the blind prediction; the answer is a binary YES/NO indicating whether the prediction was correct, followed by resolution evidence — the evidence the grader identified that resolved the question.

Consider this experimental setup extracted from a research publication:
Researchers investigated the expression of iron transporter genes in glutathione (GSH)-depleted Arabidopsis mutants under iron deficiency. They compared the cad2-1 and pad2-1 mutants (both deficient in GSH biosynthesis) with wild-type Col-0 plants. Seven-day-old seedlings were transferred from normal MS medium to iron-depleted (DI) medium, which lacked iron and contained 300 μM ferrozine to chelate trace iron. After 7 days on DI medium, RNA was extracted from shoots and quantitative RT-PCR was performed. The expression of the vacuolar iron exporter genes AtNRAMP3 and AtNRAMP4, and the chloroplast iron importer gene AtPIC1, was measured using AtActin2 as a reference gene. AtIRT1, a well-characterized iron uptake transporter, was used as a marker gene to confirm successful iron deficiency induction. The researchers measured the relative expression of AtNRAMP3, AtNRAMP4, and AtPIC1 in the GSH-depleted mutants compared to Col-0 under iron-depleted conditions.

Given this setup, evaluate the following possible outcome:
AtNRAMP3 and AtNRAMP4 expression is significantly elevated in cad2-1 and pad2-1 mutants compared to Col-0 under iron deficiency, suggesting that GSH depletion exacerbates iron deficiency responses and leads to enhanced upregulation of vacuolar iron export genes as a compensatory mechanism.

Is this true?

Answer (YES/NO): NO